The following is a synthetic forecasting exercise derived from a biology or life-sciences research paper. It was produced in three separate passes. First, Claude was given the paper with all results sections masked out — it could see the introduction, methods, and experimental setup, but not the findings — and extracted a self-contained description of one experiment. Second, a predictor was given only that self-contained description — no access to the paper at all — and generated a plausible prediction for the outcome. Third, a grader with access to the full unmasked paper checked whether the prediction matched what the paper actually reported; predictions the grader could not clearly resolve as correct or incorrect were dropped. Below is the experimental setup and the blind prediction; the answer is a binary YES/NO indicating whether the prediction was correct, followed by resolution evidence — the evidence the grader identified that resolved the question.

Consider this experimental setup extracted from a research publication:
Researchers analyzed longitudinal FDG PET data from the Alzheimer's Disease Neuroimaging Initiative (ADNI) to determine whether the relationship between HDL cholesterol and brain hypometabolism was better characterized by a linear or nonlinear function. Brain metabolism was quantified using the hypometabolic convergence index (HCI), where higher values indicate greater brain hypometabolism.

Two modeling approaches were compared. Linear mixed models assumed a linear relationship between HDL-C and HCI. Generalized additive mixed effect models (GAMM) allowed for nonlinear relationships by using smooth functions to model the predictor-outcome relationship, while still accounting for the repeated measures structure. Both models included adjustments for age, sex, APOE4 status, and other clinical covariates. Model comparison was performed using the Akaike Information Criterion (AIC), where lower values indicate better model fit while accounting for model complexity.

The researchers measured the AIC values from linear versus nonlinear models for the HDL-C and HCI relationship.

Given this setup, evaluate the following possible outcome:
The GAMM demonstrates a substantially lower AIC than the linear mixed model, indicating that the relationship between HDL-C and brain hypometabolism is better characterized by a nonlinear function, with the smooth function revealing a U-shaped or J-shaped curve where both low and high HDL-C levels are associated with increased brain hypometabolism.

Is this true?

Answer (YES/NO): NO